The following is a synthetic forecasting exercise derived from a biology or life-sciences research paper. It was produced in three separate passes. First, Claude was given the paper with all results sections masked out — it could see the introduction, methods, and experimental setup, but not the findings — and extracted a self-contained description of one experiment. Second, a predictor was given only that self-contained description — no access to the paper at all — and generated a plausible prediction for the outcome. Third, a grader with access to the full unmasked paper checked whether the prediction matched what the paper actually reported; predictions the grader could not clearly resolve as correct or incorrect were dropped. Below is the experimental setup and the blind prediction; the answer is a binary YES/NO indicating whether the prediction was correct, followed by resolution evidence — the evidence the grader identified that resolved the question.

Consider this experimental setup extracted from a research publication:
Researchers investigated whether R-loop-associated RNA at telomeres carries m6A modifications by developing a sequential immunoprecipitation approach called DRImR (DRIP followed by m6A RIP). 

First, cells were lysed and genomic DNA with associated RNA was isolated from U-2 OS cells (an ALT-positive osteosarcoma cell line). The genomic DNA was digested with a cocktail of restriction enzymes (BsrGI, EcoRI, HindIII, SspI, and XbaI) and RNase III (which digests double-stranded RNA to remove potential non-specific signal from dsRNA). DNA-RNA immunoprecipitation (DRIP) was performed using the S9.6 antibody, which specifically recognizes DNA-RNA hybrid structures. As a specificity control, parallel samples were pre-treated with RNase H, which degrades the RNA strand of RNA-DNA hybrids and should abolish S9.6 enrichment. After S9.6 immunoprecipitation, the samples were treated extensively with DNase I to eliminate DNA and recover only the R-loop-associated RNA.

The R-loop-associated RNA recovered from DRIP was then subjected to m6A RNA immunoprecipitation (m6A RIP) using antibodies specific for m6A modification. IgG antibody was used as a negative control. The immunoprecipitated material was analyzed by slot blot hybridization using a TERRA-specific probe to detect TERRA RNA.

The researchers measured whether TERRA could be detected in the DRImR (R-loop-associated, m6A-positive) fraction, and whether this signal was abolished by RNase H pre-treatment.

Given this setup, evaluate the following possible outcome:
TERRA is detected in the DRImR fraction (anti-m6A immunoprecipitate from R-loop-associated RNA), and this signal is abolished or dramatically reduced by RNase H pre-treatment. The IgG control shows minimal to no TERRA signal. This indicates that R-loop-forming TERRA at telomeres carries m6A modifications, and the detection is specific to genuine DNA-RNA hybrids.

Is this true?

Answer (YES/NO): YES